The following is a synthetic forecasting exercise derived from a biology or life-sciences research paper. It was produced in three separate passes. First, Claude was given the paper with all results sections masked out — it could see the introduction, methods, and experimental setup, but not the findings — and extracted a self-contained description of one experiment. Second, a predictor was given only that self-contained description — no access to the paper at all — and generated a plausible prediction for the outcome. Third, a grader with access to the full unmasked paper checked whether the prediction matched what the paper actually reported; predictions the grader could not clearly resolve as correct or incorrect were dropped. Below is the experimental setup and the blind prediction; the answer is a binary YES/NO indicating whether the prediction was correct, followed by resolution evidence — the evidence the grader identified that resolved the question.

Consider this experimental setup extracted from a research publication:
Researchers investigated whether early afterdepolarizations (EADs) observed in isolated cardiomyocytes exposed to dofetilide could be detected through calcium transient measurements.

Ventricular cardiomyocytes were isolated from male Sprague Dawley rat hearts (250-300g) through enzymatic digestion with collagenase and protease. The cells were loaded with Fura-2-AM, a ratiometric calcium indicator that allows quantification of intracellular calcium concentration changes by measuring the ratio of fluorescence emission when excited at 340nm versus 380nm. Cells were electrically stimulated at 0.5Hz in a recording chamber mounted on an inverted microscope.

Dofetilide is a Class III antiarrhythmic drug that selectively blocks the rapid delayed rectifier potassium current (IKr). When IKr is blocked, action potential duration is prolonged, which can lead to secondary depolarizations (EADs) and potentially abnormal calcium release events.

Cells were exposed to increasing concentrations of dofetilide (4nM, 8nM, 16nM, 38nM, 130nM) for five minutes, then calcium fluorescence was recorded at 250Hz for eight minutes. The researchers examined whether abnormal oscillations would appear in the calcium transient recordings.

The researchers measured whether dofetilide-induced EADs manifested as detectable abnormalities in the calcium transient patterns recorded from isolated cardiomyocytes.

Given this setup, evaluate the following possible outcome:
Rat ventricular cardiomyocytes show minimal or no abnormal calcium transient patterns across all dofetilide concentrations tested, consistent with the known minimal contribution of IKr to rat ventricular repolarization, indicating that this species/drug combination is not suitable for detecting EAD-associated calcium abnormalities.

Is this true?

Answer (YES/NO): NO